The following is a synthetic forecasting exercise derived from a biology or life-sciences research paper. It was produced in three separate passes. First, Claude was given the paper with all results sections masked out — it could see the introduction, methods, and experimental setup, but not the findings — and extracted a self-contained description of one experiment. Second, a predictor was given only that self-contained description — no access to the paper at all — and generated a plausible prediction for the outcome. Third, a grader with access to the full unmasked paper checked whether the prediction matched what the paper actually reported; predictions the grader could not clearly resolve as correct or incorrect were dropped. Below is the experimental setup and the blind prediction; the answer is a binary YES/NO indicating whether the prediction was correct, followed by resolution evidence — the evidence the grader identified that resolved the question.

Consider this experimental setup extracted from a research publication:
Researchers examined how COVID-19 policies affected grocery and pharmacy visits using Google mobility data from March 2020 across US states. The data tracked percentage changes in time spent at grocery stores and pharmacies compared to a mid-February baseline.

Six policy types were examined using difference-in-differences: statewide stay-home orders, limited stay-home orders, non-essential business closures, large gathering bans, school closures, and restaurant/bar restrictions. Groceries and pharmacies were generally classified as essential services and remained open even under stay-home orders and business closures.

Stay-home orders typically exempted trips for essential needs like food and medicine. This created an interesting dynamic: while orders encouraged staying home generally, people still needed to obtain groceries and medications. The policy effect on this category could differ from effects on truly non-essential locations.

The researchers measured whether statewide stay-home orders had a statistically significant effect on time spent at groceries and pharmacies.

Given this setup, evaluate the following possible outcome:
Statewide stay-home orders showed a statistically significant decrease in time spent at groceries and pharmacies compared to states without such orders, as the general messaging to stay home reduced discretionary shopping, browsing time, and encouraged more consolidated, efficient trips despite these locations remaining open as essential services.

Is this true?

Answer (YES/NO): YES